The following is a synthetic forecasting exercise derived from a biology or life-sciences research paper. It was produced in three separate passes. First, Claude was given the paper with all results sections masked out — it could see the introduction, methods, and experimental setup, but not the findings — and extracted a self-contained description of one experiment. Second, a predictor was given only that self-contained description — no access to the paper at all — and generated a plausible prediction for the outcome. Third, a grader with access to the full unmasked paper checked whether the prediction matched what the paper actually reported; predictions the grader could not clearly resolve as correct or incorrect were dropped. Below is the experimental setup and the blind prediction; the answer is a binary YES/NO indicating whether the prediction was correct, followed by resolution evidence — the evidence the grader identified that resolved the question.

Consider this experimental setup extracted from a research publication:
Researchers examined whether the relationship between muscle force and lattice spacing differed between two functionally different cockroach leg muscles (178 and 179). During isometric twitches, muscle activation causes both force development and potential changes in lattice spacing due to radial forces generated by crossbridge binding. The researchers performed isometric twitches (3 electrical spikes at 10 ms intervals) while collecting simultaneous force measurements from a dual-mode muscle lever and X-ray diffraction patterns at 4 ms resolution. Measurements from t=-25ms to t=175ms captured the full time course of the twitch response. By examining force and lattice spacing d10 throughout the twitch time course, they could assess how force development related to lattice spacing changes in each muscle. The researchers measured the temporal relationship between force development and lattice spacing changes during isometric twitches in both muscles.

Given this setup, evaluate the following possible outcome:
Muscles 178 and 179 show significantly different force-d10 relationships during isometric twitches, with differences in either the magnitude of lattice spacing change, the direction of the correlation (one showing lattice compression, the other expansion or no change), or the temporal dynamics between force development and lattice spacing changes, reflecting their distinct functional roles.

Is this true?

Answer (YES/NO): YES